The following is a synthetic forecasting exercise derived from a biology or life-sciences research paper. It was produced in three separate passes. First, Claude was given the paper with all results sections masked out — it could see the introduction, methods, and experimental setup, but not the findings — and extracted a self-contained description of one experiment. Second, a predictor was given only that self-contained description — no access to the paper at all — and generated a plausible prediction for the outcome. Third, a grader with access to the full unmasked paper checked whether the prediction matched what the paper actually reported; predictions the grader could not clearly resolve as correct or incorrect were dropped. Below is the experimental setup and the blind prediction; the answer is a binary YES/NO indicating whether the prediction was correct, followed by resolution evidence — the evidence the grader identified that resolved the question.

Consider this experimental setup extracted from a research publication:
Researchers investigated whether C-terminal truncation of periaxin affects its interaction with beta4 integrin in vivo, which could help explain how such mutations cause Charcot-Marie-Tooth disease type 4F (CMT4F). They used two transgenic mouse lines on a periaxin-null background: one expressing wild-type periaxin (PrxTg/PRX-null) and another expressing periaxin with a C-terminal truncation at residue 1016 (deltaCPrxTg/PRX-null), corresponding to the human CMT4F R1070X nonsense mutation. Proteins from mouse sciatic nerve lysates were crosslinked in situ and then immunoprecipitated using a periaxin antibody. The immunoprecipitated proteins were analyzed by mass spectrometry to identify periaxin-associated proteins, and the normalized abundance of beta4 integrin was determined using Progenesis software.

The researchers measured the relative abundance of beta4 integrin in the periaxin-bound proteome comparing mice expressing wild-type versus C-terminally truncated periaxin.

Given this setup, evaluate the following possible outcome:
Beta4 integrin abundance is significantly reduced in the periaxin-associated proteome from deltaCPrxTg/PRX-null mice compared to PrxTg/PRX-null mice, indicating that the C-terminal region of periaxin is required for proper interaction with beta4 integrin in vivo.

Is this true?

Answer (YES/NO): YES